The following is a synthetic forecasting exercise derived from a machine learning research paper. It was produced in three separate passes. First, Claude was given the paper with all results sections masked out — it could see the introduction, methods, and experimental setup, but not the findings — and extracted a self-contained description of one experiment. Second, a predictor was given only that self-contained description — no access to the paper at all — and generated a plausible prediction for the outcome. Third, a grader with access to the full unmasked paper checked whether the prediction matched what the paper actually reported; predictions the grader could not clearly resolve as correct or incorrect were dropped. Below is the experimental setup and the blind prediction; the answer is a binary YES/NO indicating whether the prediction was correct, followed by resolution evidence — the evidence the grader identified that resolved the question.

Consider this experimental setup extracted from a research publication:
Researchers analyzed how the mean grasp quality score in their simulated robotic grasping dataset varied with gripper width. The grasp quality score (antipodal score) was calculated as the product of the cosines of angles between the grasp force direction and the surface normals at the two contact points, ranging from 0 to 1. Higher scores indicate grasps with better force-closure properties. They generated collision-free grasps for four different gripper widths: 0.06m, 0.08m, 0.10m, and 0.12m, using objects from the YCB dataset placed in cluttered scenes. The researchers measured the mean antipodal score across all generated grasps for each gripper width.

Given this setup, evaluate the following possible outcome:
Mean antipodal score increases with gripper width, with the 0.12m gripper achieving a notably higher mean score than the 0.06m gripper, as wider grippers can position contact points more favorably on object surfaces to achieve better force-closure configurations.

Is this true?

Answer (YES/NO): NO